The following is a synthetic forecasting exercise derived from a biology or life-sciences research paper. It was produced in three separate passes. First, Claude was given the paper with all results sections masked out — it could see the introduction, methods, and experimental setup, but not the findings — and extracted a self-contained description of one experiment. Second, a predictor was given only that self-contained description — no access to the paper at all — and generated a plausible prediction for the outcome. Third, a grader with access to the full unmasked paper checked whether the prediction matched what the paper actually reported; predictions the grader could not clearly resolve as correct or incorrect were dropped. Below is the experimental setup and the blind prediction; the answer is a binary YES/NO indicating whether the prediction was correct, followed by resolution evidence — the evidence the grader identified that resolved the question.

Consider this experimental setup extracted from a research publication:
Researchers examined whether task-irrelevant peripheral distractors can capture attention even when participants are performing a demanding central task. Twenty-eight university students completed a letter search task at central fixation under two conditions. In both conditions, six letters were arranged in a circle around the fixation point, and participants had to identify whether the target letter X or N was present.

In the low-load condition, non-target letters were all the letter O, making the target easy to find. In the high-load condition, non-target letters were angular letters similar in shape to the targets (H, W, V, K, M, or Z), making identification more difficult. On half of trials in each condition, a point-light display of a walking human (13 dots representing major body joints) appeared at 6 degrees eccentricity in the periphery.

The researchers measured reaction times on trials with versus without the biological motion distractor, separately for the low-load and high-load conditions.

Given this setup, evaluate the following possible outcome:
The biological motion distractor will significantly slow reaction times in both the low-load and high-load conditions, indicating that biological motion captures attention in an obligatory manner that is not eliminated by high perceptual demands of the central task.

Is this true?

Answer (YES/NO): YES